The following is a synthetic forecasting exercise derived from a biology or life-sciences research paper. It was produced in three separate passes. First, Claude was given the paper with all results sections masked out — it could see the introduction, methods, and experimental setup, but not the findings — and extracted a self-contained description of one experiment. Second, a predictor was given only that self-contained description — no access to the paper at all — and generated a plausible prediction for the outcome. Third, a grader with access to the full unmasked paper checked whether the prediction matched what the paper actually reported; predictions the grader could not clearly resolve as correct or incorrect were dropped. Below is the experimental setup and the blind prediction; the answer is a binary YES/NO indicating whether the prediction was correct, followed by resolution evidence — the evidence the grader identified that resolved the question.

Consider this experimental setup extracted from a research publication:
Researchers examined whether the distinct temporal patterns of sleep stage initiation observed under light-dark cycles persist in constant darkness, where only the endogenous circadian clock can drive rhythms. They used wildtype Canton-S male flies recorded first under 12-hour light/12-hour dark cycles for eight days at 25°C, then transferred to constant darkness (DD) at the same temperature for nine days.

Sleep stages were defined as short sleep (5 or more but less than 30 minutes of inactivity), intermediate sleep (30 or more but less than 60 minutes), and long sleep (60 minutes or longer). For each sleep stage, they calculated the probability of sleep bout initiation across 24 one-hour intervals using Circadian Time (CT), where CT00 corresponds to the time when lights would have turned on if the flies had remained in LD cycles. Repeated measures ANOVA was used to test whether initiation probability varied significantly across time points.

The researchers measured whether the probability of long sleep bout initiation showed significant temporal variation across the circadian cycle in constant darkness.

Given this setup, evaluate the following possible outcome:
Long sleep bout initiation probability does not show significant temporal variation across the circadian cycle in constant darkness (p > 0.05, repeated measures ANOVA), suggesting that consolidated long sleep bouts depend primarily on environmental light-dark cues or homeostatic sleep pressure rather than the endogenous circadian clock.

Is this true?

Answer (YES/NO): NO